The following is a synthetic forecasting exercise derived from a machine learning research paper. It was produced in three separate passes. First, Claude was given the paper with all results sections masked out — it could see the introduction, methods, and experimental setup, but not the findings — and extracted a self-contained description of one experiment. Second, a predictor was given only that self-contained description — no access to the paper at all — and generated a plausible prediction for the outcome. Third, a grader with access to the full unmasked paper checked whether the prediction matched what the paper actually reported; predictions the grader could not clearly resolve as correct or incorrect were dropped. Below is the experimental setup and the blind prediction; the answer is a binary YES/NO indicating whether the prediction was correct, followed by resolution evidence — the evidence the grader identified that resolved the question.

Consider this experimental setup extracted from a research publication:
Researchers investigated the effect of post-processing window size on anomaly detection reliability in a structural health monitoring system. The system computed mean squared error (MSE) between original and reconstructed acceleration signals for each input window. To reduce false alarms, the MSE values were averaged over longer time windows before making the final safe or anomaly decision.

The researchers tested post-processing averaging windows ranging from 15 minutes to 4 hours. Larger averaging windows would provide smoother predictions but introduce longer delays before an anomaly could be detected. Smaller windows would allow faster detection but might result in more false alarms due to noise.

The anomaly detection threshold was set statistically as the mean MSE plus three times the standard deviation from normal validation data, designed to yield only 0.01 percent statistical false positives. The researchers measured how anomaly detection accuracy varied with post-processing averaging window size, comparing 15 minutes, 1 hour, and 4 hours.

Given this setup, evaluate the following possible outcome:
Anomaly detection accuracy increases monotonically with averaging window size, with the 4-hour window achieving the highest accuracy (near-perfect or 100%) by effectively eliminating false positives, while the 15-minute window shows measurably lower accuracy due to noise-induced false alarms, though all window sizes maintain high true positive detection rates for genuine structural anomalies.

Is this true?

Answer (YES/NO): YES